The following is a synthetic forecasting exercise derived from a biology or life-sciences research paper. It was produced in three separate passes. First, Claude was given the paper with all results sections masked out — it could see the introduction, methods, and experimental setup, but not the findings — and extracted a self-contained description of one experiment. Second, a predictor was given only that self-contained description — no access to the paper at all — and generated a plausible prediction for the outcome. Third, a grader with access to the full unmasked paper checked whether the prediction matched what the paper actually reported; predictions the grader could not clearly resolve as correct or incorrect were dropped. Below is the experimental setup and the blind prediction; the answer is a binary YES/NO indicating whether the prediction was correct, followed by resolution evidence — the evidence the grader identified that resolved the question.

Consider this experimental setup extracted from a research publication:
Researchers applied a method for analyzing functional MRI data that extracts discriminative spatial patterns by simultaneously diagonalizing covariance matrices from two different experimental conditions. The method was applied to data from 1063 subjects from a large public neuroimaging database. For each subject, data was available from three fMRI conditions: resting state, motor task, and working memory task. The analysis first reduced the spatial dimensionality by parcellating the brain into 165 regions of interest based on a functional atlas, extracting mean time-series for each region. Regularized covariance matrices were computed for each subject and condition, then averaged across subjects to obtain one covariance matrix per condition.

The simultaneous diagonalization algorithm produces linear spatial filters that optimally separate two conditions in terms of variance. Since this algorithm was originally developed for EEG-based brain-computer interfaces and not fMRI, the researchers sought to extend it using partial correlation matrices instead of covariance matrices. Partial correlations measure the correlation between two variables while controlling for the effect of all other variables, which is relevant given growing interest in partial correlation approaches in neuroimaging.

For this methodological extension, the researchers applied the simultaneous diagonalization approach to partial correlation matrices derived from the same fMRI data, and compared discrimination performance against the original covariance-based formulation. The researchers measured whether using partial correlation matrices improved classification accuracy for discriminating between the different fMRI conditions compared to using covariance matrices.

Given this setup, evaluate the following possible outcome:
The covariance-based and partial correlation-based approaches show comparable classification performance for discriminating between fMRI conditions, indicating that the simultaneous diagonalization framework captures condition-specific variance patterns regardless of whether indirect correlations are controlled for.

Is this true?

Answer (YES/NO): YES